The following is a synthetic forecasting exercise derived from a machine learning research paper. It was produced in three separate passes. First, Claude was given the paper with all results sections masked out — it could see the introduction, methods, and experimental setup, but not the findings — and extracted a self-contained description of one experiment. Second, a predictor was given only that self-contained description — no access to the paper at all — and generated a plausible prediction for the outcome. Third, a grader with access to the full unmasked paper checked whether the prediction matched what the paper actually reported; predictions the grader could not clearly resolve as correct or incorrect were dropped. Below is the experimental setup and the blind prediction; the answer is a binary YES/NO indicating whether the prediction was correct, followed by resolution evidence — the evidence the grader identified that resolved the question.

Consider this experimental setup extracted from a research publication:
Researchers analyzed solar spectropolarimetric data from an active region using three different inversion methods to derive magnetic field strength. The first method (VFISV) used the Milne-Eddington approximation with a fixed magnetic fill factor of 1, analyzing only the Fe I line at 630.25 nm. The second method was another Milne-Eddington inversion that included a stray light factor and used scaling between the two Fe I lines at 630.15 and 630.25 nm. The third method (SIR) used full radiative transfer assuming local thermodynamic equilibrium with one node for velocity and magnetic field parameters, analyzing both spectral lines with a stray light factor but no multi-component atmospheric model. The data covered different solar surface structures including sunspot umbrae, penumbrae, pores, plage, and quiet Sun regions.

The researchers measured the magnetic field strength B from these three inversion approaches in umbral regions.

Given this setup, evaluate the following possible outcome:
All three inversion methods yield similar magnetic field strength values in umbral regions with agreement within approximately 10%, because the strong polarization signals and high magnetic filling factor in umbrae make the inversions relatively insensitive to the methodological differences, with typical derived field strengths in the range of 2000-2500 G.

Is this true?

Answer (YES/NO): NO